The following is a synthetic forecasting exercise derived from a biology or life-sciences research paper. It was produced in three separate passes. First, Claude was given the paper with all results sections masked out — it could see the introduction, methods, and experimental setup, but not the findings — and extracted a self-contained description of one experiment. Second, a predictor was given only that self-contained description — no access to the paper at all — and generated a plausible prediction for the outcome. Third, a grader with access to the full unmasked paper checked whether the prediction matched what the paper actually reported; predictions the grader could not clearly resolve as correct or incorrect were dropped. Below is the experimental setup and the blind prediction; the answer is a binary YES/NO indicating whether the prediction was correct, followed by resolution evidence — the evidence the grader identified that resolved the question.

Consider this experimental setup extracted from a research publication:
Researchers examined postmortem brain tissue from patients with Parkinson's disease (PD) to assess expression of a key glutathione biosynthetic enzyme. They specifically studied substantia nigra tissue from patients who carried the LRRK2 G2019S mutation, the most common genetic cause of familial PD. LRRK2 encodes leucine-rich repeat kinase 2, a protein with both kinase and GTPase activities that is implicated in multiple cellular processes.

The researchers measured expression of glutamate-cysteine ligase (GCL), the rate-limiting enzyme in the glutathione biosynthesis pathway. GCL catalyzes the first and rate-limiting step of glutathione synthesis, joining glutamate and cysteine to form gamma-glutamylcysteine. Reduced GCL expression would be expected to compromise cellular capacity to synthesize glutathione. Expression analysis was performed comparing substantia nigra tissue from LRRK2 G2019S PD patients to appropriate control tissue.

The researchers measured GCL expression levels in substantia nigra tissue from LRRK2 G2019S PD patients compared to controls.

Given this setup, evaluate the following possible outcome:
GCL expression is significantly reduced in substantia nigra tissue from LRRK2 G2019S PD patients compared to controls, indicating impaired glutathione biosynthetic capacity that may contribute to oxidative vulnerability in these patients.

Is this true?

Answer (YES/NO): NO